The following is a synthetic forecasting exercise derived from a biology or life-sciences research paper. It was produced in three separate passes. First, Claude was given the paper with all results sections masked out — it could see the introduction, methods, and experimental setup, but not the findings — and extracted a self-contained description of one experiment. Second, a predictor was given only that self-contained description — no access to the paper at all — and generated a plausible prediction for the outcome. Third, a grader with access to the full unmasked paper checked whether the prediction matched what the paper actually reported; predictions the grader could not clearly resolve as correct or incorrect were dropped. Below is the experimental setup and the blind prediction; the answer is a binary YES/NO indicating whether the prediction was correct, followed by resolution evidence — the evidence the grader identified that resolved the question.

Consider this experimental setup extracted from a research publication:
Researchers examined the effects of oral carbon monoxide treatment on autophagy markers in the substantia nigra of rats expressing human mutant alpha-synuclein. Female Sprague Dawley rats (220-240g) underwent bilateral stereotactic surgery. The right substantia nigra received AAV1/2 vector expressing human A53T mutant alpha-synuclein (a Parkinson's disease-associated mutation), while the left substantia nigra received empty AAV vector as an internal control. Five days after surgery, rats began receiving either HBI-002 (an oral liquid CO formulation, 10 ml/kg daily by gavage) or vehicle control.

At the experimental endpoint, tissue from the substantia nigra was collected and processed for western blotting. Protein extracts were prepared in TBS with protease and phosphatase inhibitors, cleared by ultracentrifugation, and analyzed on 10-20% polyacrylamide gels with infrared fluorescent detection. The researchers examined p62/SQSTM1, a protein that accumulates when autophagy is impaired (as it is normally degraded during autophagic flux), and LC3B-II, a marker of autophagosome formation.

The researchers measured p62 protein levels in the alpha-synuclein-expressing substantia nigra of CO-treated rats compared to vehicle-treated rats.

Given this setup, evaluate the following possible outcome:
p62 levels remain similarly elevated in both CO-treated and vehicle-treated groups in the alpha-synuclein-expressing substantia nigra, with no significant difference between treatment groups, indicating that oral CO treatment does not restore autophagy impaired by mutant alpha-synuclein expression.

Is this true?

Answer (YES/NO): YES